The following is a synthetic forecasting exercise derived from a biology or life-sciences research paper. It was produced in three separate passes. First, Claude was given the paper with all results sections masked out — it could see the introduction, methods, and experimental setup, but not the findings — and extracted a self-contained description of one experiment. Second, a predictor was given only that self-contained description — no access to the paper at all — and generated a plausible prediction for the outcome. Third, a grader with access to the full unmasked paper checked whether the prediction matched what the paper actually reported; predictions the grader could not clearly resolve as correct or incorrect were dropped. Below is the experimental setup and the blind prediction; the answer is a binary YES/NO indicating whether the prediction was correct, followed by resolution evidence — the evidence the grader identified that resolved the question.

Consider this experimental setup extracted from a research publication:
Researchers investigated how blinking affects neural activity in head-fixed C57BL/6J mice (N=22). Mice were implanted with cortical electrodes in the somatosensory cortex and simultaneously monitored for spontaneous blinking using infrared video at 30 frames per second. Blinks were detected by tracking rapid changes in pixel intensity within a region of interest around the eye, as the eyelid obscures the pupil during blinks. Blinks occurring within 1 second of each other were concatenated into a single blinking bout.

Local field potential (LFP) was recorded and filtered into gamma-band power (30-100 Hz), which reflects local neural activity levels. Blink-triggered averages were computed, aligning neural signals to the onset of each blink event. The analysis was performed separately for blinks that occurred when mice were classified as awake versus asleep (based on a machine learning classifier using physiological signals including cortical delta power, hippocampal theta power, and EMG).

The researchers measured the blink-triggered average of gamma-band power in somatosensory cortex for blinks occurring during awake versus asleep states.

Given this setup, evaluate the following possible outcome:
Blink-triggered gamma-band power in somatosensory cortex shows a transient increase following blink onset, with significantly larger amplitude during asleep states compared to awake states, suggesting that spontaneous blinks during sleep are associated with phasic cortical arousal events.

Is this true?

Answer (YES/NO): NO